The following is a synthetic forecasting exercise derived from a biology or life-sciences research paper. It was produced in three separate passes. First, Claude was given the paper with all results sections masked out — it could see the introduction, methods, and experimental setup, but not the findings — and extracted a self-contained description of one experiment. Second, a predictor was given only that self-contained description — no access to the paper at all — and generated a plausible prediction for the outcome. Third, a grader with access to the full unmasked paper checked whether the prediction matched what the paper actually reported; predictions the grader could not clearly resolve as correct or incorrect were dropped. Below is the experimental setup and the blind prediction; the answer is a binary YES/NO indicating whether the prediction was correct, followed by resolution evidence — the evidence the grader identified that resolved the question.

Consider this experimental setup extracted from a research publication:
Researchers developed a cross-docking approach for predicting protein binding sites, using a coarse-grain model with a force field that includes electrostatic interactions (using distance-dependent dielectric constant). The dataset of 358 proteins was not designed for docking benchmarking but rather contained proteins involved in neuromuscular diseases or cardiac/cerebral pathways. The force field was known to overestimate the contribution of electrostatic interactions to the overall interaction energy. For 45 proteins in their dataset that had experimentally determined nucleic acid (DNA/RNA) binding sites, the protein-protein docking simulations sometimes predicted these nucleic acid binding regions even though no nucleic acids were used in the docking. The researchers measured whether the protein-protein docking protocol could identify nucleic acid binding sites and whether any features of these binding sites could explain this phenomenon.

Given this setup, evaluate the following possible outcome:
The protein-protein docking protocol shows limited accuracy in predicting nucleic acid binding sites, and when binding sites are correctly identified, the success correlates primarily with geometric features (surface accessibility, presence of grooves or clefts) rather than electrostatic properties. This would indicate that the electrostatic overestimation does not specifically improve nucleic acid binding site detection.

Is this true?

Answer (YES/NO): NO